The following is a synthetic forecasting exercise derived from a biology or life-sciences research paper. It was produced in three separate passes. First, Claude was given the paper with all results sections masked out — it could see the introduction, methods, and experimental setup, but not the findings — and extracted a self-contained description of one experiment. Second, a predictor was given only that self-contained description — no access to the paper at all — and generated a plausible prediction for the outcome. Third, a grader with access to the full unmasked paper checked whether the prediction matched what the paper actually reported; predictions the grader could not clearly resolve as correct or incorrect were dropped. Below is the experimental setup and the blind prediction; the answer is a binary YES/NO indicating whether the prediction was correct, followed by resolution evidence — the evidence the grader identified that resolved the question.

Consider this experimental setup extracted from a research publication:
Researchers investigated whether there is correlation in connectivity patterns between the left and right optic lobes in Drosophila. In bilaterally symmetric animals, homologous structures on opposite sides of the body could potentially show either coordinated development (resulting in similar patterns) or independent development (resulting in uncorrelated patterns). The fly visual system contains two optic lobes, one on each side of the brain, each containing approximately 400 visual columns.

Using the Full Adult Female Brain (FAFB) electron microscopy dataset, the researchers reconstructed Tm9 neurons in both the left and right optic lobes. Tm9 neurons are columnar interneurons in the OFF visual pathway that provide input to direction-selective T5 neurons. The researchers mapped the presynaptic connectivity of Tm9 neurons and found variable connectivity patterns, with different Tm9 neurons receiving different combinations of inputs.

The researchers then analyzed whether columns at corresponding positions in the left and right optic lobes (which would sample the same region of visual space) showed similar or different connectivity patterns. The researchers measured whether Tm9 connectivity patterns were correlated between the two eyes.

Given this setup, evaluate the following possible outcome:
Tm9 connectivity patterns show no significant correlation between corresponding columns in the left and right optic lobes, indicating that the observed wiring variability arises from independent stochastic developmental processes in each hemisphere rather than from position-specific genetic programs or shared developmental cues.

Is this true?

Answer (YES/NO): YES